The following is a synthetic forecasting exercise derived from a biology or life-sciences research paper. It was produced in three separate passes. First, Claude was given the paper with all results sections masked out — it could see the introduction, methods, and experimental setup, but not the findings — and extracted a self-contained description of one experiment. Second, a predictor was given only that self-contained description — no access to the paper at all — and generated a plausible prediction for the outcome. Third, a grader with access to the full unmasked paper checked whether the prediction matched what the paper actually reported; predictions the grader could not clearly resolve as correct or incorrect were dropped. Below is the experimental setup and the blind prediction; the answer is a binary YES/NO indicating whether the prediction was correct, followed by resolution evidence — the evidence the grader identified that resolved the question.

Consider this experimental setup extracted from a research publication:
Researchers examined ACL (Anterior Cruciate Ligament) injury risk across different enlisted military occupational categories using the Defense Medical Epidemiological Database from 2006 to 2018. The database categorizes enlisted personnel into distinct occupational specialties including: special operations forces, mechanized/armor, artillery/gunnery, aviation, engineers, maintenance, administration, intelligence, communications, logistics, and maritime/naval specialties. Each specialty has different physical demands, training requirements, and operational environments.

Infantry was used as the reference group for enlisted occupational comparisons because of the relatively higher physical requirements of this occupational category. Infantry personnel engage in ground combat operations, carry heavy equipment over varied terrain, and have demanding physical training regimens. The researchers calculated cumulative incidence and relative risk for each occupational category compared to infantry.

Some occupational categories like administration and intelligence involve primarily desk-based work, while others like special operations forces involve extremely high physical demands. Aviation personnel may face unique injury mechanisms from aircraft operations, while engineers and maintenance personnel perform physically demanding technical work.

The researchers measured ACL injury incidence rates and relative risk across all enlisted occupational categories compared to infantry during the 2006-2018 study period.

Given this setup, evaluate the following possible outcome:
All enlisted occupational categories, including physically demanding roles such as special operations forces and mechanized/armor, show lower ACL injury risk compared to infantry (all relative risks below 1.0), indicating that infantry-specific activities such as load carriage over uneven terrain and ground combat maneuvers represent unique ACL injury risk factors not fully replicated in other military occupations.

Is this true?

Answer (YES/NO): NO